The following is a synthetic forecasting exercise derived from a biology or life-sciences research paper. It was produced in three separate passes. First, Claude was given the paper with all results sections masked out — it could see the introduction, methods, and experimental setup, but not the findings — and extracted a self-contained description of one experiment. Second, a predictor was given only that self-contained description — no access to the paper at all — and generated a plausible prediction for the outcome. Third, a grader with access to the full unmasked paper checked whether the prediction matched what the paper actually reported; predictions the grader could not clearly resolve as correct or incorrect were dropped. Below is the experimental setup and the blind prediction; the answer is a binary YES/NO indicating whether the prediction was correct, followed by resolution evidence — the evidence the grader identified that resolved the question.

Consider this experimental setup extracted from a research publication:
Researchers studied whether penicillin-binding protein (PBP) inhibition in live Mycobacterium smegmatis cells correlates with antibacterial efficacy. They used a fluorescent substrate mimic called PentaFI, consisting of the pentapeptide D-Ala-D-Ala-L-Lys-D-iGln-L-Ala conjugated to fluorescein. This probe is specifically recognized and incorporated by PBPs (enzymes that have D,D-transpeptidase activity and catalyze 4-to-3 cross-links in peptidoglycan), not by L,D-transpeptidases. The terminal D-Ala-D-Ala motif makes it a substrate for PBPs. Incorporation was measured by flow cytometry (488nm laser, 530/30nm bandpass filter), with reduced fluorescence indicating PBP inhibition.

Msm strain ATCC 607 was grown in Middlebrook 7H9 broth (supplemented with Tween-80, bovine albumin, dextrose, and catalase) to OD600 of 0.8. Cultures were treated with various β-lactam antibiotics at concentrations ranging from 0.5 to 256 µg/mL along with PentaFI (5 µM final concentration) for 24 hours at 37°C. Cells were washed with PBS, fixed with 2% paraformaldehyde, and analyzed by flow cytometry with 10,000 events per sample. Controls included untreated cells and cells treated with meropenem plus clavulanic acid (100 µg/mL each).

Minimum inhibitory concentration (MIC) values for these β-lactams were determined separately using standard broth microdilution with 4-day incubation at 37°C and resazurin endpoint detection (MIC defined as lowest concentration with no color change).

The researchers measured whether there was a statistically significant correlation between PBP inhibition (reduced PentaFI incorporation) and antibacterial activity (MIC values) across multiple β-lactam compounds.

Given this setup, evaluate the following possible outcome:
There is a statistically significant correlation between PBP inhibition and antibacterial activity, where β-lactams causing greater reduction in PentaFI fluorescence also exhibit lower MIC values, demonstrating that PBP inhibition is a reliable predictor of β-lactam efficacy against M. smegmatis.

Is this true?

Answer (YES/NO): YES